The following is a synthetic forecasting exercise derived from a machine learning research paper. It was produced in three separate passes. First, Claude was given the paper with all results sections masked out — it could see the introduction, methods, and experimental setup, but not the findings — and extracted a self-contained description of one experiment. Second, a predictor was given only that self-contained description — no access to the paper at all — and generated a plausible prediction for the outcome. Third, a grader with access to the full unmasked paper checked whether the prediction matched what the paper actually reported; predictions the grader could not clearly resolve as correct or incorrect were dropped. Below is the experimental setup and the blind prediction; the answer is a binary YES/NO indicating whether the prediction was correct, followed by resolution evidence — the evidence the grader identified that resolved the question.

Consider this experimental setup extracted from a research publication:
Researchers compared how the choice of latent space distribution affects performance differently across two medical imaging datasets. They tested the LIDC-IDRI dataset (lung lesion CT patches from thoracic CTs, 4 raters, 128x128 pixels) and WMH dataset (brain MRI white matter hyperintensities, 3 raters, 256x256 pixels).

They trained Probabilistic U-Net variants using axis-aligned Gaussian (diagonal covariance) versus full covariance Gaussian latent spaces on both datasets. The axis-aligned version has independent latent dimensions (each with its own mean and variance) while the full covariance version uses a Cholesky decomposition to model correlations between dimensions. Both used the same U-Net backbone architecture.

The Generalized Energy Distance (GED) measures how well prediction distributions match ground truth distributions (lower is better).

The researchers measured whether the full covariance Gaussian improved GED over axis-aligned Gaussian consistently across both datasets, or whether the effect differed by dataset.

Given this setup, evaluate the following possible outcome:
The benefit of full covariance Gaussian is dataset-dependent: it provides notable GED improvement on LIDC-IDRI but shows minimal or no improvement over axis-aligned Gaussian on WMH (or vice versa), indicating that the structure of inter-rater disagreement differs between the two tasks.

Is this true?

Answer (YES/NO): YES